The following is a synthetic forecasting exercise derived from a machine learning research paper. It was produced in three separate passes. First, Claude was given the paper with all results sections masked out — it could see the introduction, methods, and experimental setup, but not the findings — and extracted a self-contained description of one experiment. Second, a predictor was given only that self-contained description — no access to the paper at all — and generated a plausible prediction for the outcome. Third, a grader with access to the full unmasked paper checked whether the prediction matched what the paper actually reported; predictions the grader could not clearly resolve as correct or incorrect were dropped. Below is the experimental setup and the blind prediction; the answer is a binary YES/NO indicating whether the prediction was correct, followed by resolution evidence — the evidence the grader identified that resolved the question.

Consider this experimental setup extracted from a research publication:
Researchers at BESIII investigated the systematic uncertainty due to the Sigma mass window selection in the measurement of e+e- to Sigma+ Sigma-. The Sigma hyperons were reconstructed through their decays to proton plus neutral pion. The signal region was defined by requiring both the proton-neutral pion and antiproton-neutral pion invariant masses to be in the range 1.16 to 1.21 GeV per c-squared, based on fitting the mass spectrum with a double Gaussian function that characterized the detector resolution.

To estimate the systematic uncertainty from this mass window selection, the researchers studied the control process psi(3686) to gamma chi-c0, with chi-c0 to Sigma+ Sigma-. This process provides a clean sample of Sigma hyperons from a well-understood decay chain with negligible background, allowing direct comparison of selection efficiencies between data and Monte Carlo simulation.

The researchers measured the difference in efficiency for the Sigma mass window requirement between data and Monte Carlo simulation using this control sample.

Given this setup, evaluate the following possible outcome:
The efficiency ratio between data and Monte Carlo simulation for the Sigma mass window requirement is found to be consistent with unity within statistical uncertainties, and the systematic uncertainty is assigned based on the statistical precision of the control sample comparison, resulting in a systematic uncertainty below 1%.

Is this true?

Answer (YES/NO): NO